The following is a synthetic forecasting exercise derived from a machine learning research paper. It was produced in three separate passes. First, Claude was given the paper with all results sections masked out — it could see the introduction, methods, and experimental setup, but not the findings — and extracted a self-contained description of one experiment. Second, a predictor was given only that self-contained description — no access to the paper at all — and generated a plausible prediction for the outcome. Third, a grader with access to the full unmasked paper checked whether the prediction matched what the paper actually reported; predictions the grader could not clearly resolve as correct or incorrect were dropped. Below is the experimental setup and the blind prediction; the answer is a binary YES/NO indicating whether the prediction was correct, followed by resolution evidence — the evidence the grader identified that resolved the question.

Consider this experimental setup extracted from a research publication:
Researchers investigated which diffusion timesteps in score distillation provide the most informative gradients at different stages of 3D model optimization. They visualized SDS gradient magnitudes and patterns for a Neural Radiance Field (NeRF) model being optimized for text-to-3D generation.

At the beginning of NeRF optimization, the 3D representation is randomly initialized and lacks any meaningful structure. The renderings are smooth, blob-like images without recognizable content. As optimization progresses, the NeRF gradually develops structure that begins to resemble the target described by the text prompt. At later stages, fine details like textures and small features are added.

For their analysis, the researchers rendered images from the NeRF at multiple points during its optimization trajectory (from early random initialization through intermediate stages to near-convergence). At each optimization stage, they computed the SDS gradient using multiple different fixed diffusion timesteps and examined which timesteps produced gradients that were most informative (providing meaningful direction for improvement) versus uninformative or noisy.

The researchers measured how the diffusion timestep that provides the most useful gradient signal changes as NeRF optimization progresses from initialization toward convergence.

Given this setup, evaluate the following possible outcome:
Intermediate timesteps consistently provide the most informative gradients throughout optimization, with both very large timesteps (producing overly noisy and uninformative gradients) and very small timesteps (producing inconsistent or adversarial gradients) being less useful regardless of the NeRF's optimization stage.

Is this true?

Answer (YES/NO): NO